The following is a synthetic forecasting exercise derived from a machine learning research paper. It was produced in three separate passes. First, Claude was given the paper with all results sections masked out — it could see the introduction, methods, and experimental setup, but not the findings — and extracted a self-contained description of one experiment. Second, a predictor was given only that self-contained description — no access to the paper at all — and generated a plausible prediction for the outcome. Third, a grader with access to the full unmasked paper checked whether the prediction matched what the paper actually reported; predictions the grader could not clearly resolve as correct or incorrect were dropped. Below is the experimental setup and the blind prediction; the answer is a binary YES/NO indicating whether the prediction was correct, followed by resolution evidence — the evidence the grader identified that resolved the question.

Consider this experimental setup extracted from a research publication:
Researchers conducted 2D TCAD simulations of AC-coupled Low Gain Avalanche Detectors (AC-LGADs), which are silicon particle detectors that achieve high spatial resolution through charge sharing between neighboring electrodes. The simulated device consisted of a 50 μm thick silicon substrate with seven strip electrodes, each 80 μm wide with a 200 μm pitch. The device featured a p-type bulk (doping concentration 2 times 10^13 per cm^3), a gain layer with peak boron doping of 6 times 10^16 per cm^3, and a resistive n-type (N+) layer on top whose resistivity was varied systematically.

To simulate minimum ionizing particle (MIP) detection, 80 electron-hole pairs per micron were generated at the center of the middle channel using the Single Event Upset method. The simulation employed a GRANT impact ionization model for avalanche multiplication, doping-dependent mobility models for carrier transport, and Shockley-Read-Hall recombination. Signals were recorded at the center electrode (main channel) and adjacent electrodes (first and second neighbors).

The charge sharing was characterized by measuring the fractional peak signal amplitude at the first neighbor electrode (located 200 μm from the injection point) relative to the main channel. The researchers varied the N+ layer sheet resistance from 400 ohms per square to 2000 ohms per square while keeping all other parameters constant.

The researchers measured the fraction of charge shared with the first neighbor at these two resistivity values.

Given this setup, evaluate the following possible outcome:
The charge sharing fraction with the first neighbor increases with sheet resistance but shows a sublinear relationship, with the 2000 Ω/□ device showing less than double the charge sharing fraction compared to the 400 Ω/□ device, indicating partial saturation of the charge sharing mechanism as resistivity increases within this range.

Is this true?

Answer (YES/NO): NO